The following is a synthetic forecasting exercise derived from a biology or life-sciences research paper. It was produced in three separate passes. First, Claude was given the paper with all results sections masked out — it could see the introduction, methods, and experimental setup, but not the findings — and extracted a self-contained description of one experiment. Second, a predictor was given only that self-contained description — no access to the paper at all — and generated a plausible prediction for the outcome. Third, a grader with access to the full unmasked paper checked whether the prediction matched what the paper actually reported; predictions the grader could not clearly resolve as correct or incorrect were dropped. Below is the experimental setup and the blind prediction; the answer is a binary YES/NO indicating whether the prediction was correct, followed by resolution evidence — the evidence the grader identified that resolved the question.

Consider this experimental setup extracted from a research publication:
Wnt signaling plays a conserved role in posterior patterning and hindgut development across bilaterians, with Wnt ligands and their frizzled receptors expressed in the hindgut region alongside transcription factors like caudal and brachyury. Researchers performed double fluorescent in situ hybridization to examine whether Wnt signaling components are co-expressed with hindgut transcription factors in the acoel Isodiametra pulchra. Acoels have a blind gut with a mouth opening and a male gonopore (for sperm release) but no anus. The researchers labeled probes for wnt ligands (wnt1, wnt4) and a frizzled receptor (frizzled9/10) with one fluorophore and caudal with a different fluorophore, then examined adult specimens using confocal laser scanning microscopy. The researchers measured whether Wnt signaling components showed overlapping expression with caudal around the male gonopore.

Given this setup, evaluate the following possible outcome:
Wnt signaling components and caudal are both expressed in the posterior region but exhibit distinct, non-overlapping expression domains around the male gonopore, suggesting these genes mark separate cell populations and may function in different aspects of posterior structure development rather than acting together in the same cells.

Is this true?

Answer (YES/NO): NO